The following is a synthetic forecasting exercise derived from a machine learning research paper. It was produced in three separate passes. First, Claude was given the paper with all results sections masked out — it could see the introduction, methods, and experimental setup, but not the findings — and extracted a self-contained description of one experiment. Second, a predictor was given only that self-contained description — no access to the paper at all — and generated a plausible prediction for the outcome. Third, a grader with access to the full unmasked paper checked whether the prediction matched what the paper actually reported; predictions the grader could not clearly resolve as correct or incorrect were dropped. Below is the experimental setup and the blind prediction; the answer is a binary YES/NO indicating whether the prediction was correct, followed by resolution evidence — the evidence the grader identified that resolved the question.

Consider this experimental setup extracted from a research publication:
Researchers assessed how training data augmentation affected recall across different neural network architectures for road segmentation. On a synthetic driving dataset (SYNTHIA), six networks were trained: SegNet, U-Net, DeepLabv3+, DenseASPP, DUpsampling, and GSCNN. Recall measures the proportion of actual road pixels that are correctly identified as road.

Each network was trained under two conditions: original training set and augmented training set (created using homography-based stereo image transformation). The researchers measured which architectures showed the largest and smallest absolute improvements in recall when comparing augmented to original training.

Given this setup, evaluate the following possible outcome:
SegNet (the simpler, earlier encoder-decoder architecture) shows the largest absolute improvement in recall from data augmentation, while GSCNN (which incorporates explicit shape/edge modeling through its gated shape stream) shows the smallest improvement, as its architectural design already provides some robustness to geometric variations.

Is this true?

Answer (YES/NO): NO